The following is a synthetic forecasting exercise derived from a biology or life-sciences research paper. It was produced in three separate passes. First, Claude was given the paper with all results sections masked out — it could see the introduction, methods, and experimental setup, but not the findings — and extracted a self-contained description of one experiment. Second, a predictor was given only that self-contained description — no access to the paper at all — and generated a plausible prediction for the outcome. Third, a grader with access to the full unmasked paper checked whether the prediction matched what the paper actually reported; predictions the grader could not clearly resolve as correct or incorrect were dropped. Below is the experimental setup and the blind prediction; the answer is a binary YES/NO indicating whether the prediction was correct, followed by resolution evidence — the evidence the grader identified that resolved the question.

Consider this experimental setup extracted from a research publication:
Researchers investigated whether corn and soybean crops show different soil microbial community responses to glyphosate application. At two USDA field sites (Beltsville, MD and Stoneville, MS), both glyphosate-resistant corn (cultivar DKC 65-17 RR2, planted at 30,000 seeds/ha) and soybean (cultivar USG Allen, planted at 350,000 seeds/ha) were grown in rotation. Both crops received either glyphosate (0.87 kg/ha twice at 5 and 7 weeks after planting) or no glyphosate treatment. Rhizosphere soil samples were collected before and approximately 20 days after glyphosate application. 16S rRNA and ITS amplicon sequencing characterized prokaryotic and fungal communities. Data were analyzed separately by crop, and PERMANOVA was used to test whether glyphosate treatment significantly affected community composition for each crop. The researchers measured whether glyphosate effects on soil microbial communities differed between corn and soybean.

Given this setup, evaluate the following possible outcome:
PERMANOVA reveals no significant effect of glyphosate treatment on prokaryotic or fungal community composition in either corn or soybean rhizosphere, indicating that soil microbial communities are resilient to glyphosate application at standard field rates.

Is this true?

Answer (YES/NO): YES